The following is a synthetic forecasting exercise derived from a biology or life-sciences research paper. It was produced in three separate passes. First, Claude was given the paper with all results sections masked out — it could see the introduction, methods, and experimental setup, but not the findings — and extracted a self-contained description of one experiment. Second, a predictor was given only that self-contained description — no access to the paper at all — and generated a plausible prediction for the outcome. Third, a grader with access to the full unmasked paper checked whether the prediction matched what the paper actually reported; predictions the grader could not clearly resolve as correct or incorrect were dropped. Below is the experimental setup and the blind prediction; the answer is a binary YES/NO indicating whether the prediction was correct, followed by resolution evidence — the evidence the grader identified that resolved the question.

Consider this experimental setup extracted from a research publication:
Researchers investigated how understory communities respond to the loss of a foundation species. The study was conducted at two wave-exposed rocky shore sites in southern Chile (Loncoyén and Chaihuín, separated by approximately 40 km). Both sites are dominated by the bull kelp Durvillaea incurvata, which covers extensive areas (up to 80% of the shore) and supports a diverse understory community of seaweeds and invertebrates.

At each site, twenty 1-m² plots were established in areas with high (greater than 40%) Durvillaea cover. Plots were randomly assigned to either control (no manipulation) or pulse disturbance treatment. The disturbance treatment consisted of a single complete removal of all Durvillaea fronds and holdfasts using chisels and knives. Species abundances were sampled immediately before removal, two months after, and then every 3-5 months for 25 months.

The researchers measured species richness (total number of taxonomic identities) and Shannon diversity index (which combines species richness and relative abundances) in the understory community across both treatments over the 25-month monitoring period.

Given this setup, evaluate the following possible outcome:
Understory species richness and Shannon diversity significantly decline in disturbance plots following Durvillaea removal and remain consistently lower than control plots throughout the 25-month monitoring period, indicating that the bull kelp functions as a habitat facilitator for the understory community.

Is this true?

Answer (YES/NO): NO